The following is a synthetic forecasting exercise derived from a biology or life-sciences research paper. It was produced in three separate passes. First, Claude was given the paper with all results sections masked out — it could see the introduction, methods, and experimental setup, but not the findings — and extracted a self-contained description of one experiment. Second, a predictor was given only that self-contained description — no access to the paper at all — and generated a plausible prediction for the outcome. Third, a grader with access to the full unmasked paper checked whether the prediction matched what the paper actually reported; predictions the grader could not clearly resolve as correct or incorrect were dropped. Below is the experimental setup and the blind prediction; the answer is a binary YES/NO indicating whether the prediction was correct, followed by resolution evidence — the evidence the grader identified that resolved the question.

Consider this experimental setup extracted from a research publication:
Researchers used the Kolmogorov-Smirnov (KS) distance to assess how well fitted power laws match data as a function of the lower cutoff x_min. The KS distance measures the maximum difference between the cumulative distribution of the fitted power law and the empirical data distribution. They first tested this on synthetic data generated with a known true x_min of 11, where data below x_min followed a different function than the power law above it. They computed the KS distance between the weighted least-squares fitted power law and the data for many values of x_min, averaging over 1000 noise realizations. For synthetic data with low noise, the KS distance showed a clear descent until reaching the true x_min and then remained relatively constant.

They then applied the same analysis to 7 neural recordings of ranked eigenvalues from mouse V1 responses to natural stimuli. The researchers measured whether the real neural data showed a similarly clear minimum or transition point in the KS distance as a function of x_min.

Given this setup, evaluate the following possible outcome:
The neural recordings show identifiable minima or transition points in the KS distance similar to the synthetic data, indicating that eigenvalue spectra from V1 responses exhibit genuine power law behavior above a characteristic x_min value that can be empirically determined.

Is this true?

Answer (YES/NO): NO